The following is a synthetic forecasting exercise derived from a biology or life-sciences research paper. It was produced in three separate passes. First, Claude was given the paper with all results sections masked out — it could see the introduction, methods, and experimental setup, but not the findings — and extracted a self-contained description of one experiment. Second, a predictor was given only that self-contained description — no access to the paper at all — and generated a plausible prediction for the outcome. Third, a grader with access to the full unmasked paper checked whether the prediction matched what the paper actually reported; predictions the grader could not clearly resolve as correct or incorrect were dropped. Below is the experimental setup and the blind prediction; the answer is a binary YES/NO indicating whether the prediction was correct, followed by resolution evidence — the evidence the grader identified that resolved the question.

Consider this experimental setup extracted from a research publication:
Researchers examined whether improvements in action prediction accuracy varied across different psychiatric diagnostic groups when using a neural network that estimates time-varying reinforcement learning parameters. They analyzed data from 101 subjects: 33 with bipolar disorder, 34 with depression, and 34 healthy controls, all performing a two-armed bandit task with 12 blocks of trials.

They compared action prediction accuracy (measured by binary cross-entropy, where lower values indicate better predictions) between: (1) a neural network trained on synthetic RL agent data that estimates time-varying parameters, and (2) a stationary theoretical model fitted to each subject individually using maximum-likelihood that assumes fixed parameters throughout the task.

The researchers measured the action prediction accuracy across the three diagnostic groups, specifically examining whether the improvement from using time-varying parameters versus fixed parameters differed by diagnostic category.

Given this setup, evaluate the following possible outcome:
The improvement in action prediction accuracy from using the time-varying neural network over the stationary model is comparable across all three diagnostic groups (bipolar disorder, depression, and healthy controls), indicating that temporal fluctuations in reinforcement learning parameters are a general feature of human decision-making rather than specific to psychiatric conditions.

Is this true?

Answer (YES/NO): NO